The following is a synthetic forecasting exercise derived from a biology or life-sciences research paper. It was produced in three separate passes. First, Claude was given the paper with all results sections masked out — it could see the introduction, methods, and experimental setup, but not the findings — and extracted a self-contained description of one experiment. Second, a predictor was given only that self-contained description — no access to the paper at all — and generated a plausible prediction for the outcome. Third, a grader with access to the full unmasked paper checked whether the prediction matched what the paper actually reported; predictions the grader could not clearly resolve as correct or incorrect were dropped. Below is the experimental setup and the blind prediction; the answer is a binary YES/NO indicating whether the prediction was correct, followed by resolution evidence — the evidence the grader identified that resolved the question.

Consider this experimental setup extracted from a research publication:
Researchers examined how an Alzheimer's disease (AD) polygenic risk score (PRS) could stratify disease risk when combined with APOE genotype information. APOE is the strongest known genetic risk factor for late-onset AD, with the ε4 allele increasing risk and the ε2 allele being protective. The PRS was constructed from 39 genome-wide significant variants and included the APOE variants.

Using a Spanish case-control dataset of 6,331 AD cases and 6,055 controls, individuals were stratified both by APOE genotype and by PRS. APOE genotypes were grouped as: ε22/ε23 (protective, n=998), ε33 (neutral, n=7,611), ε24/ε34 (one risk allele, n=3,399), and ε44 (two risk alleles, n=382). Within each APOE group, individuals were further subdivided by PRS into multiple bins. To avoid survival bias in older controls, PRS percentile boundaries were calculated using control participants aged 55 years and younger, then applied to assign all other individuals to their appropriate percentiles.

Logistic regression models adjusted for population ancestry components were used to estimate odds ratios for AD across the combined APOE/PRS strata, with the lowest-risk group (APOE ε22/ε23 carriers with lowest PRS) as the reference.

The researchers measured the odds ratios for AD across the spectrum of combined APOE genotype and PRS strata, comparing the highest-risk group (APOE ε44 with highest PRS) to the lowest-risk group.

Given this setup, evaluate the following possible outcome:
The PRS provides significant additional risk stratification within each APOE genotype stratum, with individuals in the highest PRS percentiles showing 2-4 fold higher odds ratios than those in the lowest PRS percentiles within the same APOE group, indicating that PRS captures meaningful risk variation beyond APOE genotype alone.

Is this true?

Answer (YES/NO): YES